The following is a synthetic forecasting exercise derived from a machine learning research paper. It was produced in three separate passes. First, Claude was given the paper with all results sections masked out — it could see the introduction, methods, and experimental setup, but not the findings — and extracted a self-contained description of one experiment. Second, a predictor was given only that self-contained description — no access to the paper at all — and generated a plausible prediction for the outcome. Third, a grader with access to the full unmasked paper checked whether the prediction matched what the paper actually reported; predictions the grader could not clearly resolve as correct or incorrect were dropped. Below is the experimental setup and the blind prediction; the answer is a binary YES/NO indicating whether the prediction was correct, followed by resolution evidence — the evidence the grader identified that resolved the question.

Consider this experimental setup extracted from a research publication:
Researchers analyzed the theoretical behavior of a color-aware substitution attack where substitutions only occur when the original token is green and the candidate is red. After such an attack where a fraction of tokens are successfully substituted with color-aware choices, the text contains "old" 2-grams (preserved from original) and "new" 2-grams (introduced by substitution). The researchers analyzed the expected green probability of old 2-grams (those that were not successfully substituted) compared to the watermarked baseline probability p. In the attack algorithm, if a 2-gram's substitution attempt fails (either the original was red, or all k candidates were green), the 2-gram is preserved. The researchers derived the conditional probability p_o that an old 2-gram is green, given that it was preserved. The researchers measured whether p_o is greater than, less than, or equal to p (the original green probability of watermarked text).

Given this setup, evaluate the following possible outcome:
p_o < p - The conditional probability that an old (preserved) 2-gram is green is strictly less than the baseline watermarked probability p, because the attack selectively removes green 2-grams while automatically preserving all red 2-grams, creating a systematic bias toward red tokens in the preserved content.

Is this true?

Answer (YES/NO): YES